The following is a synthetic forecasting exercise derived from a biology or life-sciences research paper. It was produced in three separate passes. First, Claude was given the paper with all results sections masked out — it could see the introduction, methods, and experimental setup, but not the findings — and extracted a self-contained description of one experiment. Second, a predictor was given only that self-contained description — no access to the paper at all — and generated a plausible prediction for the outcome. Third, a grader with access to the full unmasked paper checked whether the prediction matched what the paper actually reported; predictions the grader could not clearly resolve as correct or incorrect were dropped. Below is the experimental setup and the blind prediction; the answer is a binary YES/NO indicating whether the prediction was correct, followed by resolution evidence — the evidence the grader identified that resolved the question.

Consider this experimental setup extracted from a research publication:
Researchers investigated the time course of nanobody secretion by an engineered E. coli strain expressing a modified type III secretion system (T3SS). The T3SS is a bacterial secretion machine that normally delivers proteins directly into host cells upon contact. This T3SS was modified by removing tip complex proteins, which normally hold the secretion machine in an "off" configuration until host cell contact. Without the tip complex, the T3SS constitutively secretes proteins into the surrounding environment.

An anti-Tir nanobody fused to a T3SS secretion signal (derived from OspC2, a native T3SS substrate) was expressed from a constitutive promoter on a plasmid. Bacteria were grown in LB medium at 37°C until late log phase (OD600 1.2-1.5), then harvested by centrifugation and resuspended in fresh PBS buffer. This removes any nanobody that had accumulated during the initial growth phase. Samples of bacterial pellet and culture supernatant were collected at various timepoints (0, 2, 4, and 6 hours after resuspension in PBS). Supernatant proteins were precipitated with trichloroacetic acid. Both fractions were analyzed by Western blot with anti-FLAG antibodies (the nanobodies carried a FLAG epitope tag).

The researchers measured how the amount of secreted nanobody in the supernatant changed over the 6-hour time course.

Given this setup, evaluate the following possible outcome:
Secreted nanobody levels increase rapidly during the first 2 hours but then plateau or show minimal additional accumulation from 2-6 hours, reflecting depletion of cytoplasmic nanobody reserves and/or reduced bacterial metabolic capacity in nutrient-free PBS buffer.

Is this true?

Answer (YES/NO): NO